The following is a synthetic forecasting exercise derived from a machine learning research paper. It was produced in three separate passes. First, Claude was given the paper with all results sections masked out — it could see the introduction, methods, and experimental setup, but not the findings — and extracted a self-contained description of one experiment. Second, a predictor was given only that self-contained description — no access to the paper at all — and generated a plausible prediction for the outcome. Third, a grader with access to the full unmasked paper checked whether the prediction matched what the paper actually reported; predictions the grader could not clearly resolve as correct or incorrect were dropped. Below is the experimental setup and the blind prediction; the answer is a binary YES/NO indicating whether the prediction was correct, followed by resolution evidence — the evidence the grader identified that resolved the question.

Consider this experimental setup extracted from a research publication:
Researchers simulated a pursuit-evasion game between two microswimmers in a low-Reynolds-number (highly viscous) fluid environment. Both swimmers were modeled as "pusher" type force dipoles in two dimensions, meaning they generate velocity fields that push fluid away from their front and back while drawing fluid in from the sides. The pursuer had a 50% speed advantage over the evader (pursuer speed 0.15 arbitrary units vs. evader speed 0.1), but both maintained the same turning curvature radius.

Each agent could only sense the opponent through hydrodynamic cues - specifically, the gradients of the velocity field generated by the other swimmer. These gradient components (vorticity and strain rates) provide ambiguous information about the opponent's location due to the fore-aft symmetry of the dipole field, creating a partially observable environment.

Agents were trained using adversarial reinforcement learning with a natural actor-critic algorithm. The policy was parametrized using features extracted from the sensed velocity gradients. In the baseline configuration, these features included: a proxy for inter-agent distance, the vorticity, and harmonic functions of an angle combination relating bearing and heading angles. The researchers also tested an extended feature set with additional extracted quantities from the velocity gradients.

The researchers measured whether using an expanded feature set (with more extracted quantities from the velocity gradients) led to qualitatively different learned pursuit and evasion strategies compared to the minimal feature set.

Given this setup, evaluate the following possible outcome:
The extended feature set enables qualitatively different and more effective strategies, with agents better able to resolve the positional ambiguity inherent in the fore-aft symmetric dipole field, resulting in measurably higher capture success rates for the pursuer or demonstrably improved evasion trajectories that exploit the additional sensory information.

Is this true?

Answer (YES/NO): NO